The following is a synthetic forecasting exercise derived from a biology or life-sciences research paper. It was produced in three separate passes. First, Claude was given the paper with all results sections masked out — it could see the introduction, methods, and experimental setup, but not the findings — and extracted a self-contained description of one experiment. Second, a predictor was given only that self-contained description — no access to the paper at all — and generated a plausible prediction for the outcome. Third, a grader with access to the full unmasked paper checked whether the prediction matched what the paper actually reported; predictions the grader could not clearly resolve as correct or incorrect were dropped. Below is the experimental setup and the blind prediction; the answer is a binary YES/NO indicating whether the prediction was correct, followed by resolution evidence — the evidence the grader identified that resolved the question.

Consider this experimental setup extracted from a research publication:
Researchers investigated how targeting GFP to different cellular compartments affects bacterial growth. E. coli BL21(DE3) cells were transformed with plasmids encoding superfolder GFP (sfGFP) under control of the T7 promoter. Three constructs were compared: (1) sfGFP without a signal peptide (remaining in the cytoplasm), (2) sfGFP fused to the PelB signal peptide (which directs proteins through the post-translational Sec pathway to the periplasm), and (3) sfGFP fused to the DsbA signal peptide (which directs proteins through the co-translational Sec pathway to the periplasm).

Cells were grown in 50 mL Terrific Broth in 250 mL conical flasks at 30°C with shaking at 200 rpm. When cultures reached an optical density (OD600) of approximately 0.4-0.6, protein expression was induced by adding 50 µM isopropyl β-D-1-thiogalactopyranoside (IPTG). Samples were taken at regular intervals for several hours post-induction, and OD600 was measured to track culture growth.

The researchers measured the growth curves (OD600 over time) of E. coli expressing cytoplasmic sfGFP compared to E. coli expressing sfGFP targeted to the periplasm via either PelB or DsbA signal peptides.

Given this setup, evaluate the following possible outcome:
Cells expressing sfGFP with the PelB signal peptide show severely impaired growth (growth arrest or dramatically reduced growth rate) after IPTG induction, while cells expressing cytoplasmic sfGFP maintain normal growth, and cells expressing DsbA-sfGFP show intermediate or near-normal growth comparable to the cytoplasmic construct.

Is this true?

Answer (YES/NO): NO